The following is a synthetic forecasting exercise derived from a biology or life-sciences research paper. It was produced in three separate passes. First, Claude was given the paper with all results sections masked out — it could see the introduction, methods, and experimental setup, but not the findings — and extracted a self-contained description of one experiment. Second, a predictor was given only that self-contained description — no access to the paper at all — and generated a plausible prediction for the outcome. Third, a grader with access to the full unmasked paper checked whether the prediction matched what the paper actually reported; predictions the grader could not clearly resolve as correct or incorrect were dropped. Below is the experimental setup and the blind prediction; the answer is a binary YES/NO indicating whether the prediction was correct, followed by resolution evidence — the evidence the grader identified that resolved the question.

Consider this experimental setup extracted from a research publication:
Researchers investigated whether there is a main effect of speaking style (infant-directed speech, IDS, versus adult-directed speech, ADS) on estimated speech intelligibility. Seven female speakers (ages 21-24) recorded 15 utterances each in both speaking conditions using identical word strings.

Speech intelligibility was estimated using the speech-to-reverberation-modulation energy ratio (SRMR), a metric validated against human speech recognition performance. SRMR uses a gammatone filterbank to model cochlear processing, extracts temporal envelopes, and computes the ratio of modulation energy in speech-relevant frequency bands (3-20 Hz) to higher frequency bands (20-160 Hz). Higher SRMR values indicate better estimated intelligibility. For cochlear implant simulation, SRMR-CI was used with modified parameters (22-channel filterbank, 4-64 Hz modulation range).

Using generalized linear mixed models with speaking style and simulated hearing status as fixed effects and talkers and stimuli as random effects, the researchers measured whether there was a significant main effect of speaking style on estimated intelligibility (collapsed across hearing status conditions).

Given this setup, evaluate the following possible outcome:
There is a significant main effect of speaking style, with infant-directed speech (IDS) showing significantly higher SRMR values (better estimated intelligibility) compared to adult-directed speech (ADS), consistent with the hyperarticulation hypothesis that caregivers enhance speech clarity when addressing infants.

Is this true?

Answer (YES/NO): YES